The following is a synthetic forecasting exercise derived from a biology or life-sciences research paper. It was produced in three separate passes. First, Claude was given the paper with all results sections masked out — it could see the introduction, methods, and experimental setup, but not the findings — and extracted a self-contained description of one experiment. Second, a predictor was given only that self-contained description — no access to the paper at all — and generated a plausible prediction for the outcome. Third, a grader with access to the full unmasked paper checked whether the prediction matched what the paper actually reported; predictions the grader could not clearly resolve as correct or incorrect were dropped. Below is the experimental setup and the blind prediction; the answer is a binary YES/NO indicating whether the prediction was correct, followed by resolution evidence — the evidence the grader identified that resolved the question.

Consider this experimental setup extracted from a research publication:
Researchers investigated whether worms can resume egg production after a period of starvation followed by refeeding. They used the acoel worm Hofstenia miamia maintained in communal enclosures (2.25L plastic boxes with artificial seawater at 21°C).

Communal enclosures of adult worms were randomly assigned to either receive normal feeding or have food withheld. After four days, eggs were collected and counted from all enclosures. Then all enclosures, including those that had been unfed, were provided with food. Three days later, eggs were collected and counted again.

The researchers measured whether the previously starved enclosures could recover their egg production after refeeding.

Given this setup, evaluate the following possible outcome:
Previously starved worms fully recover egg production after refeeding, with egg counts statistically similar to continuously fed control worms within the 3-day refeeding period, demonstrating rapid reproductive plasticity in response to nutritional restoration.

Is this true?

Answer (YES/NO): NO